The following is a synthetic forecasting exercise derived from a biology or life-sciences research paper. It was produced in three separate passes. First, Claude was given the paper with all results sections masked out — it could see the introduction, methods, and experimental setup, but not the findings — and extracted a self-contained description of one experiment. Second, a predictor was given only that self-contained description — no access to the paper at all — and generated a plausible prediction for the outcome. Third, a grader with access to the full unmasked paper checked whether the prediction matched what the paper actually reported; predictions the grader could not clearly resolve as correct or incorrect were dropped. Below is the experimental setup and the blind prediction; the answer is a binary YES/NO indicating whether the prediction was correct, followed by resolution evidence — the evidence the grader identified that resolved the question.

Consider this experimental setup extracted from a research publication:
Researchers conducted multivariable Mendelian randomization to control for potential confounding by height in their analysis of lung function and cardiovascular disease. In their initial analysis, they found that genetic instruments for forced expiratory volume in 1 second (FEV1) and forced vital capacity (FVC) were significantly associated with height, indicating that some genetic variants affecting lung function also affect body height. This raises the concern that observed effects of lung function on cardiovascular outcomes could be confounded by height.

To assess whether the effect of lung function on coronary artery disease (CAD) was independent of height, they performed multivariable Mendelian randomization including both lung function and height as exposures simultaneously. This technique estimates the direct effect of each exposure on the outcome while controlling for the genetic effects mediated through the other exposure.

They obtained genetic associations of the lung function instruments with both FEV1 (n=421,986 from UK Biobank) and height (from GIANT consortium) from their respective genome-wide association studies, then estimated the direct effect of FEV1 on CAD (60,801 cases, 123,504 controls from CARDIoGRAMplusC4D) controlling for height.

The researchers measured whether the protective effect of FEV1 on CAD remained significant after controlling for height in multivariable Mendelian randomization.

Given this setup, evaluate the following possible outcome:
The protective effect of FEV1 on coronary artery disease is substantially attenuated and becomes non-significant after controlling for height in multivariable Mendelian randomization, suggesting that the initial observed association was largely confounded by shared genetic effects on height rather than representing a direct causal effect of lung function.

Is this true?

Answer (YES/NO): YES